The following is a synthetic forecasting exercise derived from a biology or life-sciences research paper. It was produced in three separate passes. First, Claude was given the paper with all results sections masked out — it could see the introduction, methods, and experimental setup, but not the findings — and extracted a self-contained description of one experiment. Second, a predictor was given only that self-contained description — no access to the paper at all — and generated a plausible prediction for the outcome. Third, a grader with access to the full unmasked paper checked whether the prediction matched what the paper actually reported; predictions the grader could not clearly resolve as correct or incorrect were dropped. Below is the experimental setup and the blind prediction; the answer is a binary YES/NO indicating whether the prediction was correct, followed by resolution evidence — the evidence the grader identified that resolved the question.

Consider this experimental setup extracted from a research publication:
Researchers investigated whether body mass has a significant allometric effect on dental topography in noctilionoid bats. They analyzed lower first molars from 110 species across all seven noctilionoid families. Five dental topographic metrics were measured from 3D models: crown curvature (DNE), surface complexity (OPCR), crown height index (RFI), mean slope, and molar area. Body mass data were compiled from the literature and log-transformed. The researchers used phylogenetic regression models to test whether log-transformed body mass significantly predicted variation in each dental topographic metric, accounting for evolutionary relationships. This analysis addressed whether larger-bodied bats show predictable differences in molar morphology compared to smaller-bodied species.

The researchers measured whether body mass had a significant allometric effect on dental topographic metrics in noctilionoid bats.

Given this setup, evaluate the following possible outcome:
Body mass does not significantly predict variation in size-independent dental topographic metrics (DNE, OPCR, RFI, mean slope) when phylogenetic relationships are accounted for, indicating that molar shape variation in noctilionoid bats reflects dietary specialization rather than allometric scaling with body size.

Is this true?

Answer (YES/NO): NO